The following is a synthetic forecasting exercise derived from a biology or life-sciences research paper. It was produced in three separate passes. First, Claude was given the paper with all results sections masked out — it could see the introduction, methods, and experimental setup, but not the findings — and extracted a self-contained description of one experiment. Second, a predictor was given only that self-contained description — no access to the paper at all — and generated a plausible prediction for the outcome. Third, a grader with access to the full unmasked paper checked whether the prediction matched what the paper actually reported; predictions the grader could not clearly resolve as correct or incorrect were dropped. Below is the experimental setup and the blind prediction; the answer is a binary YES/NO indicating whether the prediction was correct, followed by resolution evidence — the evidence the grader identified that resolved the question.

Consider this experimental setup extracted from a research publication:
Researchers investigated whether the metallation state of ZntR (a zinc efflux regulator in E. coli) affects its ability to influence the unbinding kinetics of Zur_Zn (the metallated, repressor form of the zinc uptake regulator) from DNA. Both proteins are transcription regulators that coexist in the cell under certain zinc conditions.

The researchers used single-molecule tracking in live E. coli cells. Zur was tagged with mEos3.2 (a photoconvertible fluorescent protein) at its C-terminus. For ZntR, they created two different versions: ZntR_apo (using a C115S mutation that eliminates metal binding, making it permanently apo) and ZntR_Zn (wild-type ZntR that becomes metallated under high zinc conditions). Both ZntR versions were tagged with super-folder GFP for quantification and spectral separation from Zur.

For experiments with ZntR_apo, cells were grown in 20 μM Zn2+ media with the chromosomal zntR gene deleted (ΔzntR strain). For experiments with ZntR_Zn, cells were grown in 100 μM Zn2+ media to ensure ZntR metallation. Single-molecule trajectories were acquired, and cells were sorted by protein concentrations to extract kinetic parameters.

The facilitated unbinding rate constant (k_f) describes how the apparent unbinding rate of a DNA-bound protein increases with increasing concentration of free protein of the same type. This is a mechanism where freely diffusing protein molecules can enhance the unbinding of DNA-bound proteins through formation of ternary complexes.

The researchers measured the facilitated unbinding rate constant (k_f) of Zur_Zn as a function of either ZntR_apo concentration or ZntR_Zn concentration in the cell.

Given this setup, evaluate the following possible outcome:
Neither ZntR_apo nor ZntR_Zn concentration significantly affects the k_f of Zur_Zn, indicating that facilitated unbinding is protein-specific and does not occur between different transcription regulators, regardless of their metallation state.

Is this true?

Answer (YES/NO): NO